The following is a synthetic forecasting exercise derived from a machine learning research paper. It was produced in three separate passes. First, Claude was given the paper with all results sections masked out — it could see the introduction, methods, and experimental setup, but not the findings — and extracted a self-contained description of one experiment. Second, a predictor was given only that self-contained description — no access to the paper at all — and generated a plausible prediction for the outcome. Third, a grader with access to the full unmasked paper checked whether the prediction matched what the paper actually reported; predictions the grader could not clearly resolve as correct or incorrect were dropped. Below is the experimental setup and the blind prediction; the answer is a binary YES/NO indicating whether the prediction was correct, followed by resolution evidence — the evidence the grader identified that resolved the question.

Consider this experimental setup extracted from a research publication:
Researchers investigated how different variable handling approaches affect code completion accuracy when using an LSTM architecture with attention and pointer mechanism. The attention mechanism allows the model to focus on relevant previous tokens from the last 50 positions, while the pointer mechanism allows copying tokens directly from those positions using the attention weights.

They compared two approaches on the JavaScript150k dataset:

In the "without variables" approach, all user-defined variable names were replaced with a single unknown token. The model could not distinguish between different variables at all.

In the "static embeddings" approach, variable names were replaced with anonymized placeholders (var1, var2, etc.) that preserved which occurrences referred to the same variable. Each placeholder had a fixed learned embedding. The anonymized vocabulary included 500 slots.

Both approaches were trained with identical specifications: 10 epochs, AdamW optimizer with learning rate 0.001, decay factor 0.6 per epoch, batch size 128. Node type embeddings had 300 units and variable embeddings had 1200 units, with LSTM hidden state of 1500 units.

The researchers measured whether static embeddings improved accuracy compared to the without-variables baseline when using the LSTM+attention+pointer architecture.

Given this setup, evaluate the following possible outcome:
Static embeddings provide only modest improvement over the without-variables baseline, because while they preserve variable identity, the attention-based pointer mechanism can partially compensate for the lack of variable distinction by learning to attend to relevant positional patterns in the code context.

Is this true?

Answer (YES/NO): NO